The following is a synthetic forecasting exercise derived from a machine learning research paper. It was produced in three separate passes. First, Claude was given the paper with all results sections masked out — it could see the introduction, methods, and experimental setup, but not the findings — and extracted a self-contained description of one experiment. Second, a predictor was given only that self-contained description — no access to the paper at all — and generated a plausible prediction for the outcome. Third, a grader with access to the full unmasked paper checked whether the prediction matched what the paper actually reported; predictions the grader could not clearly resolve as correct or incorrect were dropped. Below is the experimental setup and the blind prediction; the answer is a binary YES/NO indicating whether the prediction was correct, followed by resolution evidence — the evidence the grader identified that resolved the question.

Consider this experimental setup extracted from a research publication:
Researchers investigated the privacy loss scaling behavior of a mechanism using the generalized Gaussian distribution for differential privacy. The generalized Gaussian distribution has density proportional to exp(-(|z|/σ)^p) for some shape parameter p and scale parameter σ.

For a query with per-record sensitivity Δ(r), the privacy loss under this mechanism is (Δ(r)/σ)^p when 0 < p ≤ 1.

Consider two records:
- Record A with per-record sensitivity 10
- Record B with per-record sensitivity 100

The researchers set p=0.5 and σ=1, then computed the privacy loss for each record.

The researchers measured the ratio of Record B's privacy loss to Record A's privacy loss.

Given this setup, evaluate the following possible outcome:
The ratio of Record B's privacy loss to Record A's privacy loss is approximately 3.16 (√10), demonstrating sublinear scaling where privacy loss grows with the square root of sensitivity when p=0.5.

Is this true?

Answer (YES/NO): YES